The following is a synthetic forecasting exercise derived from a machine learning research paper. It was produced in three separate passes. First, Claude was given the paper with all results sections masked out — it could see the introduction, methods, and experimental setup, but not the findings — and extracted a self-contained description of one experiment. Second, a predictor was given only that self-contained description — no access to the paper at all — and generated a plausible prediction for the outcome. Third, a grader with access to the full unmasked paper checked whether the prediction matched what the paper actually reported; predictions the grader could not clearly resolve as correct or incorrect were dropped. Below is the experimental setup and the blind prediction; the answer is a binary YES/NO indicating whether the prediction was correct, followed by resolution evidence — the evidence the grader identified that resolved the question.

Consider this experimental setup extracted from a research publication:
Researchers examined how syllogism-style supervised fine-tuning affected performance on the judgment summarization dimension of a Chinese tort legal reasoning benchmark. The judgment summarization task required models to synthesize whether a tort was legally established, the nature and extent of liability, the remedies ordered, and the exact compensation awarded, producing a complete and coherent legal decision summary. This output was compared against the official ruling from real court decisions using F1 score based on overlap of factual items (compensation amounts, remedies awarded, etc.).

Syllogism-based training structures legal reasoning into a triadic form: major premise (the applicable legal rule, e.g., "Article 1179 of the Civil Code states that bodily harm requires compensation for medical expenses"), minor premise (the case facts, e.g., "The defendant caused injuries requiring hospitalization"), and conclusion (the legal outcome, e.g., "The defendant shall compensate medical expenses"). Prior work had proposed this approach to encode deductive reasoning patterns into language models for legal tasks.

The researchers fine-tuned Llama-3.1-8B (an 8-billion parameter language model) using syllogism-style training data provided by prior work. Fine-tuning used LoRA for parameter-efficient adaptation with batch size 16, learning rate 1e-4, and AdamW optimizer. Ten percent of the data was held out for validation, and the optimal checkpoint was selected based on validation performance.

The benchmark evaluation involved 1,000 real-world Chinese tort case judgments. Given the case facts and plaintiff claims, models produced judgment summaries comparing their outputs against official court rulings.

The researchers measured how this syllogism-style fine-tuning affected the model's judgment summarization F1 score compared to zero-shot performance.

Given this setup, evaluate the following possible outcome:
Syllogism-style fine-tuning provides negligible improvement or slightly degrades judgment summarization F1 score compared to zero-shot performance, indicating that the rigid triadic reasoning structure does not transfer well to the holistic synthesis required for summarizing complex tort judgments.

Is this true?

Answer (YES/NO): NO